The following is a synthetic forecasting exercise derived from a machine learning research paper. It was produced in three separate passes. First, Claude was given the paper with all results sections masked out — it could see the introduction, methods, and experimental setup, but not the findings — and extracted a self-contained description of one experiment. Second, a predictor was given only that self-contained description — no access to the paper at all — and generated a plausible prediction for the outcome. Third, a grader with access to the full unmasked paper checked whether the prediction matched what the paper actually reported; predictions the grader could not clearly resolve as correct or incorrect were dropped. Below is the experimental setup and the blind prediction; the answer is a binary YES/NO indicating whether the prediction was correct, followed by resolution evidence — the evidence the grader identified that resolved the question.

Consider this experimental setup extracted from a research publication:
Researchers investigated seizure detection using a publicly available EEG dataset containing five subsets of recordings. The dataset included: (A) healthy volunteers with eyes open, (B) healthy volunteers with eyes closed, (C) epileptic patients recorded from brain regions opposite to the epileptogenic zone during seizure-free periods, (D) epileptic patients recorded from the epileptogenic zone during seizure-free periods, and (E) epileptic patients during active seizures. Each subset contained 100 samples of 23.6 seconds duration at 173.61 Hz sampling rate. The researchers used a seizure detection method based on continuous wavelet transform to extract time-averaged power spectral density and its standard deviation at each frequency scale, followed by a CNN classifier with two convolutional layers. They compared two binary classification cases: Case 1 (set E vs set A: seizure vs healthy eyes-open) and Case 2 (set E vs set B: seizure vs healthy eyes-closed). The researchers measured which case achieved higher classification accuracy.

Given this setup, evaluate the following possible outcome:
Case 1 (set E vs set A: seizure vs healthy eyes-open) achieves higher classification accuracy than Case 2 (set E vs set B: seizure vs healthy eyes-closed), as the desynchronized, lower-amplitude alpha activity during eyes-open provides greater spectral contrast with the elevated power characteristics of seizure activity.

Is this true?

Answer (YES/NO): NO